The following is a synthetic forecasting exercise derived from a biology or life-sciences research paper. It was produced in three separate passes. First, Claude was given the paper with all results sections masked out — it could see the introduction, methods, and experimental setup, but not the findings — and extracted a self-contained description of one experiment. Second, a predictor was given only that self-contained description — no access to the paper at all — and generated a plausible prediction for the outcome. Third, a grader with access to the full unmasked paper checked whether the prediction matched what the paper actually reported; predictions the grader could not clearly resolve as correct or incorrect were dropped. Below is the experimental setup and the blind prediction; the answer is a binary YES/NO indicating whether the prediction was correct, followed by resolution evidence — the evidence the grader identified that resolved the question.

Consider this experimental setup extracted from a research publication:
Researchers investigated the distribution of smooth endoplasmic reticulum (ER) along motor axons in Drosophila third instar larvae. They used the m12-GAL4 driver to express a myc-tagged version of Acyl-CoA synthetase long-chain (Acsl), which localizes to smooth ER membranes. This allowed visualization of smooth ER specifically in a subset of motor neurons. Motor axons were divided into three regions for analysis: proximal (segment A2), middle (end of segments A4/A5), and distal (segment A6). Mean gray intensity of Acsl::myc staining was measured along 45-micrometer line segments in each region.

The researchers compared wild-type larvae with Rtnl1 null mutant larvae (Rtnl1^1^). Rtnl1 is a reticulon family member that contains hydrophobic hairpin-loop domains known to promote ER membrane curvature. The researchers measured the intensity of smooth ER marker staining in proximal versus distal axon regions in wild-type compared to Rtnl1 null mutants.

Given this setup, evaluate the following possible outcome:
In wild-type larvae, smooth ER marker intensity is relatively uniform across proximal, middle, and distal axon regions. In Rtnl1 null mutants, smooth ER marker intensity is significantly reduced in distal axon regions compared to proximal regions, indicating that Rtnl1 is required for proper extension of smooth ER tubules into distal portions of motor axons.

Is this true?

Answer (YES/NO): YES